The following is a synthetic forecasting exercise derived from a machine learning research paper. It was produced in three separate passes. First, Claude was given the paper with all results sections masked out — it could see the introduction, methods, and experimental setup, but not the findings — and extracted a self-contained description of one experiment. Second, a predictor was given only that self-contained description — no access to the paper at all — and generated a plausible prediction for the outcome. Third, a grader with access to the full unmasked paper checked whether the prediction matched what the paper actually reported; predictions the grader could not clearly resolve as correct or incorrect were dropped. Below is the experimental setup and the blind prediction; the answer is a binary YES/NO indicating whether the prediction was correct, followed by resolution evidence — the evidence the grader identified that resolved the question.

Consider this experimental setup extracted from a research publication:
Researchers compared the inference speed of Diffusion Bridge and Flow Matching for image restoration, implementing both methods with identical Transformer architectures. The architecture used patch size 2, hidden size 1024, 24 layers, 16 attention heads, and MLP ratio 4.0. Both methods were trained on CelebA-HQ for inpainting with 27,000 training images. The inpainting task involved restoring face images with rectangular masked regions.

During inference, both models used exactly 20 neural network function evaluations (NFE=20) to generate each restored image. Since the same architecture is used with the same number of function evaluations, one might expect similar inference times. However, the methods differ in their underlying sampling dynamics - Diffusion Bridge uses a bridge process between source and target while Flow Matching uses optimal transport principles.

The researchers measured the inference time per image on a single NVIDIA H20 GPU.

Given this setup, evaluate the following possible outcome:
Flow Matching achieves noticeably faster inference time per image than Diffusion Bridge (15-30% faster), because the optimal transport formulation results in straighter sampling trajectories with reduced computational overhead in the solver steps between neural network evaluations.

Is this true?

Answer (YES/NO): NO